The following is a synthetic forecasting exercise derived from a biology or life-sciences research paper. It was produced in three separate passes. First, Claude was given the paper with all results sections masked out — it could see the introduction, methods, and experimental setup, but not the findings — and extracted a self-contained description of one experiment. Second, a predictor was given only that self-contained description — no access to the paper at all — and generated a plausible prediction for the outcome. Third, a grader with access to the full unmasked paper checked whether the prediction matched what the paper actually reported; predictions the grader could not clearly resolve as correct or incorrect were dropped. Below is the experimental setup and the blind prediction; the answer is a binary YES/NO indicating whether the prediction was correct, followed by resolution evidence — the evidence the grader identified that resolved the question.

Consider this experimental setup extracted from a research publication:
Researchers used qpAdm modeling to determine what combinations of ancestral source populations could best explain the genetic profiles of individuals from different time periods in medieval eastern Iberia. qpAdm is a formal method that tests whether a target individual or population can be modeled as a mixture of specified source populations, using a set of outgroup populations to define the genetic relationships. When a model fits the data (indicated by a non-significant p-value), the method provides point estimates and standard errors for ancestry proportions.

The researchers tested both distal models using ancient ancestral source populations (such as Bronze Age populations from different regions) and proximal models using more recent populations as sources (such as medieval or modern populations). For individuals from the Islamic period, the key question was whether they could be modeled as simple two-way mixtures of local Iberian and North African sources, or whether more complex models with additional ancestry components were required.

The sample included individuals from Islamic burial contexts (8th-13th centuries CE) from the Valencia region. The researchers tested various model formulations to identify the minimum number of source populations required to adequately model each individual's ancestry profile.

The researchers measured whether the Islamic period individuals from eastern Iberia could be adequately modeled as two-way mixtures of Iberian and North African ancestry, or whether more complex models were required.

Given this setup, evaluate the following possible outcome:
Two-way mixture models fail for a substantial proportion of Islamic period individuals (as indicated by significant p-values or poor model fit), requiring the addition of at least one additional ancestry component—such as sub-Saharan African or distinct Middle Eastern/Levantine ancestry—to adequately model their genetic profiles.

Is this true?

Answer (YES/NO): NO